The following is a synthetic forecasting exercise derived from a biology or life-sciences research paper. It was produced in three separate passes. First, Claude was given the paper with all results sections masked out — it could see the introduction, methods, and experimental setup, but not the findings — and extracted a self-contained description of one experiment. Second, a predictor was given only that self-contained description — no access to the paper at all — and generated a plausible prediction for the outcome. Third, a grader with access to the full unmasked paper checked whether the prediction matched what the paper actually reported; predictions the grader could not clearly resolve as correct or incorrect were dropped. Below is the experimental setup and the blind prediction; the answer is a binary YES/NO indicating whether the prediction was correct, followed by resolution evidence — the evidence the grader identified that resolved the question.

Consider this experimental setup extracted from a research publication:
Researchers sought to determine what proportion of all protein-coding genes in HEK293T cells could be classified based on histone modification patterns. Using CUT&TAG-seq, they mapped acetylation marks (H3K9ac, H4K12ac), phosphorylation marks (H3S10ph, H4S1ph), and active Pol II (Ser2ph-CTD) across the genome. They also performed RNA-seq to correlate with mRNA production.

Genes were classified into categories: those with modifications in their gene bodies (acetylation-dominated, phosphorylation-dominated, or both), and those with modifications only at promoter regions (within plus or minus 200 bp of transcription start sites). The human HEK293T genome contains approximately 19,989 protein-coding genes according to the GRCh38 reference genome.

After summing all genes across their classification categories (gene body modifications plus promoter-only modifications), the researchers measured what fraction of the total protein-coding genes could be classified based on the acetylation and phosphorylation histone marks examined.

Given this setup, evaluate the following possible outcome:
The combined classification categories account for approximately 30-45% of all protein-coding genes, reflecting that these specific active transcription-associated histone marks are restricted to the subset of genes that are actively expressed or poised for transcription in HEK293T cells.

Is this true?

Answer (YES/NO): NO